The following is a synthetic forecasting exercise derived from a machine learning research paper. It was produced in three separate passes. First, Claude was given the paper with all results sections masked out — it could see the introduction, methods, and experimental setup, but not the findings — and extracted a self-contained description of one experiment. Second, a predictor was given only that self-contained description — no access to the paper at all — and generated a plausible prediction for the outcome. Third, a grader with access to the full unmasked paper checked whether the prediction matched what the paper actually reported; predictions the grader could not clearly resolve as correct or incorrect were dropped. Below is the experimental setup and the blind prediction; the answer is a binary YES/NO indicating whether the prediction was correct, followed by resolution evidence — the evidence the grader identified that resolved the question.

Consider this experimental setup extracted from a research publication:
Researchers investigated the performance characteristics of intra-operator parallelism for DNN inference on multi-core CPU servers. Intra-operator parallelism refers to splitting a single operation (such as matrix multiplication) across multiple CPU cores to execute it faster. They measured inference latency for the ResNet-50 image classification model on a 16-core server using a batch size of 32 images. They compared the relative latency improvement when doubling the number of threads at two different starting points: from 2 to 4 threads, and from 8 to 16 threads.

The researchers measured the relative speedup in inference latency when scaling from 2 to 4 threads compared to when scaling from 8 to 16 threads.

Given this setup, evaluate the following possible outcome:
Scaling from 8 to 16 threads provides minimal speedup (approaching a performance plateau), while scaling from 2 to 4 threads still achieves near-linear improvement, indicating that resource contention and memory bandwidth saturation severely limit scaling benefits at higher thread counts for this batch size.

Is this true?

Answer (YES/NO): NO